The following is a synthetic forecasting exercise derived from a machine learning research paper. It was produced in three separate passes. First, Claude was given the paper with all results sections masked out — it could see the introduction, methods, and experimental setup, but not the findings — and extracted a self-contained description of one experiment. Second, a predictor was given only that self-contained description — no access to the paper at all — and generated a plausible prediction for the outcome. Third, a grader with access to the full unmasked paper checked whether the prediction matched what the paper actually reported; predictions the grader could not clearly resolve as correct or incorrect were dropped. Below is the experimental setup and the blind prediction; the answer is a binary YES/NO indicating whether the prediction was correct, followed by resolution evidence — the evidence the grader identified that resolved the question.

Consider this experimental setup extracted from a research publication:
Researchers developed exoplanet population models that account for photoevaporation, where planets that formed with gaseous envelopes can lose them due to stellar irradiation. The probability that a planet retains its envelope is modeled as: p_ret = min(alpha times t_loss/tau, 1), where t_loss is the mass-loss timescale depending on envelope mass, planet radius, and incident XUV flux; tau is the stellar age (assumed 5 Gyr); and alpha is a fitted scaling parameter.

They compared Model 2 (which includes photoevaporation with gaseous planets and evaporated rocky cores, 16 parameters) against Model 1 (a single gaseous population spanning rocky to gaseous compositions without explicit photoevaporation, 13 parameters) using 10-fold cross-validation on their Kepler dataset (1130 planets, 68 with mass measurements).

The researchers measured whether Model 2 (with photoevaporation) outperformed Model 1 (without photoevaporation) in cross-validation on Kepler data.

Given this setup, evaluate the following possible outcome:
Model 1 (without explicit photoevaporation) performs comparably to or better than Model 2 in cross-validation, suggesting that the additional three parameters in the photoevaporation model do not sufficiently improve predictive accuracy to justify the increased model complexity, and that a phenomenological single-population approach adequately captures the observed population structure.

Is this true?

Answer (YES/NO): NO